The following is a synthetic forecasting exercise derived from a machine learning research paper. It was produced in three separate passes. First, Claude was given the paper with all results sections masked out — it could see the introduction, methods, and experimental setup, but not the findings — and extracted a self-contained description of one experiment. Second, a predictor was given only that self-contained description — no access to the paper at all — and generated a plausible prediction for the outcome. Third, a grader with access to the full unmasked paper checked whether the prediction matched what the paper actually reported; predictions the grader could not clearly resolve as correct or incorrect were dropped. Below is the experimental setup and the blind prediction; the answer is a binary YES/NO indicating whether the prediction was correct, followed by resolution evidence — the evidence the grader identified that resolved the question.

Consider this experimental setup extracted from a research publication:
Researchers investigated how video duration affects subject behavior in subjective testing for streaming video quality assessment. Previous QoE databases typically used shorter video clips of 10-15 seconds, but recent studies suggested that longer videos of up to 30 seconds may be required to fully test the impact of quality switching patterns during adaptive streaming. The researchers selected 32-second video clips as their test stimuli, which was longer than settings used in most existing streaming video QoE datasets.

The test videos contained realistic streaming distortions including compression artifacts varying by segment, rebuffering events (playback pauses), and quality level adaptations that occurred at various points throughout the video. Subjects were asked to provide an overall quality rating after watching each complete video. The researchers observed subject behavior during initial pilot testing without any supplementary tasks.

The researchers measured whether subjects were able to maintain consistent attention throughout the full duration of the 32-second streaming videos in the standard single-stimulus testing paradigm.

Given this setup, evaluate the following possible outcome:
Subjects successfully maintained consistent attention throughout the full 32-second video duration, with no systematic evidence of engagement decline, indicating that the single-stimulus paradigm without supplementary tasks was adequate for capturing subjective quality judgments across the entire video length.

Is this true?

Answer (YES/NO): NO